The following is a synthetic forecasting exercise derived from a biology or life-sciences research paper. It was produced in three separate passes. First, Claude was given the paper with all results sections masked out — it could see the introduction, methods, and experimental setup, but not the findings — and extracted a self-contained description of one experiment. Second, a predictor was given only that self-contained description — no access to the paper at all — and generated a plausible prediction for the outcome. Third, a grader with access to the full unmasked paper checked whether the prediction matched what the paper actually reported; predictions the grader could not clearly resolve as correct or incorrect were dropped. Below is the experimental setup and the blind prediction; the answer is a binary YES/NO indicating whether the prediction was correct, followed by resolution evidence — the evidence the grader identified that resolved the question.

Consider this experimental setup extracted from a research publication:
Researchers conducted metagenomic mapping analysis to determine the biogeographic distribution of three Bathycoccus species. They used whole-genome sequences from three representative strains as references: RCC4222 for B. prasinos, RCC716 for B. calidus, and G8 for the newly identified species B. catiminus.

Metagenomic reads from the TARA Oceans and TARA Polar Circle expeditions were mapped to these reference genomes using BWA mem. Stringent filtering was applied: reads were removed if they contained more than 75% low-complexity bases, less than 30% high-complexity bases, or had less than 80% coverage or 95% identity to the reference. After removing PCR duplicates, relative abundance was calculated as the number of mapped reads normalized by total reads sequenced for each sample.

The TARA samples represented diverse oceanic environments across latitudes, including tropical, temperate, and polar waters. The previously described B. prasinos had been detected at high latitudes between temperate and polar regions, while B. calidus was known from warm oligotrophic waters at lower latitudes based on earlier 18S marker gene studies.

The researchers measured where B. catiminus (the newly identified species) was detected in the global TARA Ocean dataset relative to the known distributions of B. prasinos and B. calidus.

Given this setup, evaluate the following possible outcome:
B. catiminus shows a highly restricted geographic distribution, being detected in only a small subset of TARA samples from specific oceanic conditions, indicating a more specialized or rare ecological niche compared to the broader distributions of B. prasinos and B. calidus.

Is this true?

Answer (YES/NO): NO